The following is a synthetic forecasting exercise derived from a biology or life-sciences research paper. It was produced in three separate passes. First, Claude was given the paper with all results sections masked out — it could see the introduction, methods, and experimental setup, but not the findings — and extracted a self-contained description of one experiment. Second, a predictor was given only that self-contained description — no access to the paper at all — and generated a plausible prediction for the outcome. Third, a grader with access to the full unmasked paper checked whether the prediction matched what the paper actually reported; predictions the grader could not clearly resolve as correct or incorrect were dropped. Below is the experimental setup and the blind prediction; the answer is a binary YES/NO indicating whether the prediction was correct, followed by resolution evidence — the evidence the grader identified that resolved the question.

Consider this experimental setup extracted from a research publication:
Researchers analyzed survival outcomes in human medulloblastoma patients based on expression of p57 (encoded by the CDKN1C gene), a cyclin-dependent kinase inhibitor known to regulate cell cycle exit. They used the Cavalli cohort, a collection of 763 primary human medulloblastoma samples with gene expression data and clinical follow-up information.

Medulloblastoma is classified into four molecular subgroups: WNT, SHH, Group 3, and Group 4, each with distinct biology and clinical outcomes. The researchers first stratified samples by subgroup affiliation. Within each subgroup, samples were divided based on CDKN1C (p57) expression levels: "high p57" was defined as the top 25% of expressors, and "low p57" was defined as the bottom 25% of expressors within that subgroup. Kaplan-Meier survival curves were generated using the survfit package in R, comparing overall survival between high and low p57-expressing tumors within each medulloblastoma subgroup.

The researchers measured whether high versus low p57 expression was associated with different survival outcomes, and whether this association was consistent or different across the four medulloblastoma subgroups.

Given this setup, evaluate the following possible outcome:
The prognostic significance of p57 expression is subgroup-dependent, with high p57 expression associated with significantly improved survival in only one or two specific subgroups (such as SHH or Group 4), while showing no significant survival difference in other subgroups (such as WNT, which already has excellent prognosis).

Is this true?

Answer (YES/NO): NO